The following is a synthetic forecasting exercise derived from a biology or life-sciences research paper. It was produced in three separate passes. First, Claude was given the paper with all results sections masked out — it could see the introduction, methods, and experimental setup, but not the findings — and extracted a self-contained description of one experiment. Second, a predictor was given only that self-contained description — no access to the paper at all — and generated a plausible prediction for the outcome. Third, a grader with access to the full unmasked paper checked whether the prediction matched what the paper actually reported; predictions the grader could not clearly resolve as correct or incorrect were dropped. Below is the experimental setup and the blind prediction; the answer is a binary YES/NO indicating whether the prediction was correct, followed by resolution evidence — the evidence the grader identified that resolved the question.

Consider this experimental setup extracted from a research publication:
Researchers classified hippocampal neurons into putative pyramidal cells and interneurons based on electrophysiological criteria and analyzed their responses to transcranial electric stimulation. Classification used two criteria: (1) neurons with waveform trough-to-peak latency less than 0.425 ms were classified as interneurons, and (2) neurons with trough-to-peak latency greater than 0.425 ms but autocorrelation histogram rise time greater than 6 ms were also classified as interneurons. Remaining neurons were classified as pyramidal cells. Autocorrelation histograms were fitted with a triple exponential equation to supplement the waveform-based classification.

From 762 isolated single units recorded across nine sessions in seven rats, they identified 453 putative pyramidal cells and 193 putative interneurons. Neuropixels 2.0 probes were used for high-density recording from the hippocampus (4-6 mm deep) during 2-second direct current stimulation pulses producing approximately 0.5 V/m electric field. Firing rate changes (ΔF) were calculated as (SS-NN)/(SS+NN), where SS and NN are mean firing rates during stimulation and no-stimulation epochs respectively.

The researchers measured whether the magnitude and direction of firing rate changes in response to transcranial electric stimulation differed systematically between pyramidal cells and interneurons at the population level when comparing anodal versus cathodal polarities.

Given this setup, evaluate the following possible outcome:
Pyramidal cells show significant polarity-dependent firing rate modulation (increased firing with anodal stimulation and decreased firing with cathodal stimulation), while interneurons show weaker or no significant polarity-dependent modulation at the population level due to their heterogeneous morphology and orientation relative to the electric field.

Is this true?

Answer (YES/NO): NO